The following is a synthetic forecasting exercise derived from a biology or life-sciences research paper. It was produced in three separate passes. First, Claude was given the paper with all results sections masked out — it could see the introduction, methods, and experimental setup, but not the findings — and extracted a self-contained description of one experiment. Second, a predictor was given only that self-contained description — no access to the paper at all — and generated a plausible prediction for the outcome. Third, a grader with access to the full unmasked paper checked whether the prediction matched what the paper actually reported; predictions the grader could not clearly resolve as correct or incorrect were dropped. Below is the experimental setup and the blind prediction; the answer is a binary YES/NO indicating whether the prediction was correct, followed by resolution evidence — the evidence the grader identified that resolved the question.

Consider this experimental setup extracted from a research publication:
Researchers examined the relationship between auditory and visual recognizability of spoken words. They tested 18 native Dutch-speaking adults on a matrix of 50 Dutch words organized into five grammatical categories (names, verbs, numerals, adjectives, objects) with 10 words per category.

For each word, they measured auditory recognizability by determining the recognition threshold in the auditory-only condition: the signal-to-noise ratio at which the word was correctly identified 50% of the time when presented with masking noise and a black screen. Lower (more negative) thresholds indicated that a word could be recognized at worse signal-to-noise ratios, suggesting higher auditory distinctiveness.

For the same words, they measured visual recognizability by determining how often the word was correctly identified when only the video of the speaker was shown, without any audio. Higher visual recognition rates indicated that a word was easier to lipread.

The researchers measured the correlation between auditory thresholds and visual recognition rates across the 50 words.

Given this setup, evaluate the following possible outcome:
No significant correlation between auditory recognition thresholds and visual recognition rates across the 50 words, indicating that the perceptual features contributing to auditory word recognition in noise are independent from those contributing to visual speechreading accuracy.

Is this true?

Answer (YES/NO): NO